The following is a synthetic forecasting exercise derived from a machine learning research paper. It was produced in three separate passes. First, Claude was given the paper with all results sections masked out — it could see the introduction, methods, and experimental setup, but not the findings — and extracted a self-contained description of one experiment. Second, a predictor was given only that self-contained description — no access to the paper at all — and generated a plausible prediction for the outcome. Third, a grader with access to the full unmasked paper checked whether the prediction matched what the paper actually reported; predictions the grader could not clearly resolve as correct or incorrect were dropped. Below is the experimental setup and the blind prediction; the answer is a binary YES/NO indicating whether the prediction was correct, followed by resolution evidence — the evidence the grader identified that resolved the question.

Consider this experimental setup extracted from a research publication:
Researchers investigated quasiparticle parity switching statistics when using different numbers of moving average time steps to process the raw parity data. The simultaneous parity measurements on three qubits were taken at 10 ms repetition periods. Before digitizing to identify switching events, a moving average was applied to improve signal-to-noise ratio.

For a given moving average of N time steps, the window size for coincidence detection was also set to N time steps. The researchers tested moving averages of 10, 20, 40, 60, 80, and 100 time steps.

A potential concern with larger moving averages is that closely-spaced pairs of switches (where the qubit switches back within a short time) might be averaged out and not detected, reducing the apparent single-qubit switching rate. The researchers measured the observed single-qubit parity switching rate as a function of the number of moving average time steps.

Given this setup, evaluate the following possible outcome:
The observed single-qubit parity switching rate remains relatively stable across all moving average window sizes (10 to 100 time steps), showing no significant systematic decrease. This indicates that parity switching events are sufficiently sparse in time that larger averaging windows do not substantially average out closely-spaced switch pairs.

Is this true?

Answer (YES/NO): NO